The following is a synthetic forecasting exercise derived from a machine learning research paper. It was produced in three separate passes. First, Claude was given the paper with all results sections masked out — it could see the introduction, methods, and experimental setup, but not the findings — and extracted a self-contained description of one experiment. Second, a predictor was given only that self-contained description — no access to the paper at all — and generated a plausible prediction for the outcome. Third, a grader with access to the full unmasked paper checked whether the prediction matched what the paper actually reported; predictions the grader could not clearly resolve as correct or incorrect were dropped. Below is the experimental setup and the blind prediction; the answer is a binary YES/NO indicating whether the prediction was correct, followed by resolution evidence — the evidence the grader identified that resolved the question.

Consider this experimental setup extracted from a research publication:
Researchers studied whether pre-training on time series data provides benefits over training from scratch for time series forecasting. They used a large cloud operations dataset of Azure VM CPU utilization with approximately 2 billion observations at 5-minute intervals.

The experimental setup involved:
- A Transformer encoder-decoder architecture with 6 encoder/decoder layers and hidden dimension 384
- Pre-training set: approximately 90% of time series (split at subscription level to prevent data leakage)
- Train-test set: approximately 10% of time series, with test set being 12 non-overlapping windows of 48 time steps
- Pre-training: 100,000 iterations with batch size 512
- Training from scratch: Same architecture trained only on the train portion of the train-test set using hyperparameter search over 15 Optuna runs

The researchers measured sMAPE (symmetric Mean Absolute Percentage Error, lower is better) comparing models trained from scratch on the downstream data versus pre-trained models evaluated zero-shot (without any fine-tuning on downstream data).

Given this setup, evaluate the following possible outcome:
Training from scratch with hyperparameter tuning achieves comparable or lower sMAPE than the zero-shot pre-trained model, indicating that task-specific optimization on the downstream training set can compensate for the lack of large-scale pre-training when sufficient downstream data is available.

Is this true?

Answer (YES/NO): NO